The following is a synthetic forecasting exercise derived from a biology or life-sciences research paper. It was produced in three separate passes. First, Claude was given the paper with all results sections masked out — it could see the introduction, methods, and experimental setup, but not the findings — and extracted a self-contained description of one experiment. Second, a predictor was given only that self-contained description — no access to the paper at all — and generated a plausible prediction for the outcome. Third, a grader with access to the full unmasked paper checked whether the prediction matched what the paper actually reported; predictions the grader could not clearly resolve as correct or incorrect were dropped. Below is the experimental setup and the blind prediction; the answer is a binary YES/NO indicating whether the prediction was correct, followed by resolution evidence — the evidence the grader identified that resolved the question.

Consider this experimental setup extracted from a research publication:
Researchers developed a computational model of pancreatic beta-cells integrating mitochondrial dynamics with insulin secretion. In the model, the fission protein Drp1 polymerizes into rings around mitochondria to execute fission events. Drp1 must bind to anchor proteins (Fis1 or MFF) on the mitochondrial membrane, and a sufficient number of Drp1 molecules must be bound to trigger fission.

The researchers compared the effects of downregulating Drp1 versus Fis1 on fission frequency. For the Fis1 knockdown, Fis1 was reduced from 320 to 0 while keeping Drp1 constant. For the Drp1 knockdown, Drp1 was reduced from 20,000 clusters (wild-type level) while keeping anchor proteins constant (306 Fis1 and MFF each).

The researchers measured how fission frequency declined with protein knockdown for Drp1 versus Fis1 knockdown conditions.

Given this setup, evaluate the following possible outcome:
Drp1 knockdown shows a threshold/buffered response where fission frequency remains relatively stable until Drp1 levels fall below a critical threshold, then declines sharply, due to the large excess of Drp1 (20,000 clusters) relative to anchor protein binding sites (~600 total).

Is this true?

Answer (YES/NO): NO